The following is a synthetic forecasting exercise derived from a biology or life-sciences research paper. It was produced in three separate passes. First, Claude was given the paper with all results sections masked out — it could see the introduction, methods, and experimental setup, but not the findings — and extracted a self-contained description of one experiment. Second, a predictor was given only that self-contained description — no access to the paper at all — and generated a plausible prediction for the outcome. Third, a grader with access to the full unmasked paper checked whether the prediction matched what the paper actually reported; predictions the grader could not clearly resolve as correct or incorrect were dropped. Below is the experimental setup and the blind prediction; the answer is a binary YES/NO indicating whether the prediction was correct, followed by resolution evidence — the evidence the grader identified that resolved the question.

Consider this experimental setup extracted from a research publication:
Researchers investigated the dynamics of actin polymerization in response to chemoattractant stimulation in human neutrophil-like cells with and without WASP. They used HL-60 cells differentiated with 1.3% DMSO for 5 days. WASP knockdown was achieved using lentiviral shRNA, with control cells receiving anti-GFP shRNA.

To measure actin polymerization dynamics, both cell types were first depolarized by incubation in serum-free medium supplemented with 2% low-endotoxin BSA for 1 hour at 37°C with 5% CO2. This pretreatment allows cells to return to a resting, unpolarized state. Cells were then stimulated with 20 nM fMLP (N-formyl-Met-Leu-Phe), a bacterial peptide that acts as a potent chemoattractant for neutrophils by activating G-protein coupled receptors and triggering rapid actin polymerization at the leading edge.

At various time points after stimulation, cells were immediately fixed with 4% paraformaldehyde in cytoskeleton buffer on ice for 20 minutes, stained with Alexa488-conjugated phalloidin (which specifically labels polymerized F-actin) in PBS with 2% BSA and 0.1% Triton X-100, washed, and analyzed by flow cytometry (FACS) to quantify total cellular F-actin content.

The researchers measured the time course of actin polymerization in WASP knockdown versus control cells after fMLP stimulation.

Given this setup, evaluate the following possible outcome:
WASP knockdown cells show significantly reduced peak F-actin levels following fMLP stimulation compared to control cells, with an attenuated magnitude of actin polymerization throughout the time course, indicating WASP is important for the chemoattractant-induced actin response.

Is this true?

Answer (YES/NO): YES